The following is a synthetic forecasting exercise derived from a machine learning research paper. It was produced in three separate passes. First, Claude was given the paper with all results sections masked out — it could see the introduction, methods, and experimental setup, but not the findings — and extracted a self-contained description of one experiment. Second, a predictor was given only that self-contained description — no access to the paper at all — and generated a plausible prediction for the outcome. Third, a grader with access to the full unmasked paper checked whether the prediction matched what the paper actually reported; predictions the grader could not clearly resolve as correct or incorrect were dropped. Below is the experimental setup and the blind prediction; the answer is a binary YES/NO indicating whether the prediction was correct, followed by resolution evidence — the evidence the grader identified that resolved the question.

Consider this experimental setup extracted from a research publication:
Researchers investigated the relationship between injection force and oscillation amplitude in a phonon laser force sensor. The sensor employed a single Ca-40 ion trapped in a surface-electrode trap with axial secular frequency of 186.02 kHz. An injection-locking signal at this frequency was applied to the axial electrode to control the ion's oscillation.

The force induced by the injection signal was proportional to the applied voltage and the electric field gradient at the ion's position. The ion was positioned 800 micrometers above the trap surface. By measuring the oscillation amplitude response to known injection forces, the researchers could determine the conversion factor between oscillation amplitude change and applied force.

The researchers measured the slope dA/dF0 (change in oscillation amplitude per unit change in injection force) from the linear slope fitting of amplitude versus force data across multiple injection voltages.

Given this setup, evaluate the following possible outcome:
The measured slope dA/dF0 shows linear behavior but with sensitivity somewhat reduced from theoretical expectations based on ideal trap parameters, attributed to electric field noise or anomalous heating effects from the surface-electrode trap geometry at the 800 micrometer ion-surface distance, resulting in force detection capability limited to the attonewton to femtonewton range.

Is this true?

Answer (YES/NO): NO